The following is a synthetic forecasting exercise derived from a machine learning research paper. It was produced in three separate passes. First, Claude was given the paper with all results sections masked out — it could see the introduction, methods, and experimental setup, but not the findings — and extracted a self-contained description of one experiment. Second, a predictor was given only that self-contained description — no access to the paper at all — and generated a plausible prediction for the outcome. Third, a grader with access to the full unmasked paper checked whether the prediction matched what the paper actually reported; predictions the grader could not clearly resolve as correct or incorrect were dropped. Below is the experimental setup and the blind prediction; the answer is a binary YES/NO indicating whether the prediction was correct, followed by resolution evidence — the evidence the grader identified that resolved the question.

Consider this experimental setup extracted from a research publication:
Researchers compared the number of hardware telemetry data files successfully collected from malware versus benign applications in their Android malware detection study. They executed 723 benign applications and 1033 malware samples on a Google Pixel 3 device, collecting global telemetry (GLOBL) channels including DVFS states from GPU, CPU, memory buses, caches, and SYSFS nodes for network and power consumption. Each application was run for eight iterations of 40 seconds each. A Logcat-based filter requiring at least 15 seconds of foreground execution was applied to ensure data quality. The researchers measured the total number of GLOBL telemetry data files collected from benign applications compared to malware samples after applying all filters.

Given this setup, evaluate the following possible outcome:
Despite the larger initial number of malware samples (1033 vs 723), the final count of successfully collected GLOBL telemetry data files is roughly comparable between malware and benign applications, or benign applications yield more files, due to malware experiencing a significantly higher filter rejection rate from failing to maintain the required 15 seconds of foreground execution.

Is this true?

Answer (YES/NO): YES